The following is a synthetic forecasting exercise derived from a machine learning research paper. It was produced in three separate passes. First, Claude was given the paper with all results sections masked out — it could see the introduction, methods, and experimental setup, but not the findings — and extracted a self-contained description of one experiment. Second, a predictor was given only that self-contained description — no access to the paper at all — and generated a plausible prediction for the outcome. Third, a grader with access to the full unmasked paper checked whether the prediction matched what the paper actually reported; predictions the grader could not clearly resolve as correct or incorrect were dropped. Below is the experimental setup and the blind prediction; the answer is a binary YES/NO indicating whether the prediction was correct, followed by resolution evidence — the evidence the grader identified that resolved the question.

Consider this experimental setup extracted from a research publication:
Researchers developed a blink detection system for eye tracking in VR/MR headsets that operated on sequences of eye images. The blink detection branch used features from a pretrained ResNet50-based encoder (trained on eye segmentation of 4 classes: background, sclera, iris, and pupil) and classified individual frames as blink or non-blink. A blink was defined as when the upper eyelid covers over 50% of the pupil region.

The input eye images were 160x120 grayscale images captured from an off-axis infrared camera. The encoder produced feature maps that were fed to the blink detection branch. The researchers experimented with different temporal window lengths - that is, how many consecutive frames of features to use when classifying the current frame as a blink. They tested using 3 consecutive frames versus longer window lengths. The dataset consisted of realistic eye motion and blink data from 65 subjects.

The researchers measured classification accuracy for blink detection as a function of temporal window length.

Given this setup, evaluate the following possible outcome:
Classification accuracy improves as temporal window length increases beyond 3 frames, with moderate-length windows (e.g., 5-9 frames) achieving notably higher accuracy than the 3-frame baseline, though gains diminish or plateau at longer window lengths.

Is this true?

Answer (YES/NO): NO